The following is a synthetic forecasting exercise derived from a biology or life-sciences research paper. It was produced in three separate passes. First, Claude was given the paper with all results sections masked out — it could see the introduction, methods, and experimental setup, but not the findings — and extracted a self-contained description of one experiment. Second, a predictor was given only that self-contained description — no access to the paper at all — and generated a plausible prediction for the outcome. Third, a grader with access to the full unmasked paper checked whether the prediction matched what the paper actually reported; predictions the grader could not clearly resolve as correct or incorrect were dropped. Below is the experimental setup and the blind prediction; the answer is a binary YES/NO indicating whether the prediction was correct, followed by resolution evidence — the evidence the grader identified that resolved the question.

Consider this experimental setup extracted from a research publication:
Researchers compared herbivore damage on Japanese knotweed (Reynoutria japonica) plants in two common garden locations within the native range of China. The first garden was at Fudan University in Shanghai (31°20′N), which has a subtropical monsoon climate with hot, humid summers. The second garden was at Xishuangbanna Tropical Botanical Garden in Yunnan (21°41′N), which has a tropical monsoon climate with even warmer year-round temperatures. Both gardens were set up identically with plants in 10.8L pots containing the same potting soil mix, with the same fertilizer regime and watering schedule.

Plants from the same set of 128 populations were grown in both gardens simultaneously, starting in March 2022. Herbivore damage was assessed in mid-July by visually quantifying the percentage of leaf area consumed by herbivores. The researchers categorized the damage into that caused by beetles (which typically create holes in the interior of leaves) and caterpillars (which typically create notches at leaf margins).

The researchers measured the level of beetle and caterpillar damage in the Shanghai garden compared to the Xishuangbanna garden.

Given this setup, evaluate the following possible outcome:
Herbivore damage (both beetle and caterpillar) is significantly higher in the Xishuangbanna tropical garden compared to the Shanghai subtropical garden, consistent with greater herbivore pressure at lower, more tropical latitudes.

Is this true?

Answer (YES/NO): YES